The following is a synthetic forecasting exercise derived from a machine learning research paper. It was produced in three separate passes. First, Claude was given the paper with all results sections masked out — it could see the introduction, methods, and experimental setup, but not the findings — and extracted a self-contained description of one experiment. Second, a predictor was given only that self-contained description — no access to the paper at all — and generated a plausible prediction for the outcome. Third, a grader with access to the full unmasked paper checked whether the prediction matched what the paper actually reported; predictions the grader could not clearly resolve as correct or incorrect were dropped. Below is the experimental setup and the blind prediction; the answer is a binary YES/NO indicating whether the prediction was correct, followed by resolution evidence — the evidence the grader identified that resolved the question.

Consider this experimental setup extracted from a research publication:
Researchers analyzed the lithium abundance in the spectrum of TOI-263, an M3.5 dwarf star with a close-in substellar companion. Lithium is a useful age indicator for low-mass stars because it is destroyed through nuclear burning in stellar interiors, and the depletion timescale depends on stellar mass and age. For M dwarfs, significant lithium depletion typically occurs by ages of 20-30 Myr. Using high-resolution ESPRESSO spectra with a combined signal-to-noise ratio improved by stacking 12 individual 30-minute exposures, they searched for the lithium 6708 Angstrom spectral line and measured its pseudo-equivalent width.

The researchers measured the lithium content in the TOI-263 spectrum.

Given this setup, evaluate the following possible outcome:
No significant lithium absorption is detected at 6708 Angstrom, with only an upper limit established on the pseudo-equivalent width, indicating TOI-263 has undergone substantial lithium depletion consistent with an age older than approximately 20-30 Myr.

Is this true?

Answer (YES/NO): YES